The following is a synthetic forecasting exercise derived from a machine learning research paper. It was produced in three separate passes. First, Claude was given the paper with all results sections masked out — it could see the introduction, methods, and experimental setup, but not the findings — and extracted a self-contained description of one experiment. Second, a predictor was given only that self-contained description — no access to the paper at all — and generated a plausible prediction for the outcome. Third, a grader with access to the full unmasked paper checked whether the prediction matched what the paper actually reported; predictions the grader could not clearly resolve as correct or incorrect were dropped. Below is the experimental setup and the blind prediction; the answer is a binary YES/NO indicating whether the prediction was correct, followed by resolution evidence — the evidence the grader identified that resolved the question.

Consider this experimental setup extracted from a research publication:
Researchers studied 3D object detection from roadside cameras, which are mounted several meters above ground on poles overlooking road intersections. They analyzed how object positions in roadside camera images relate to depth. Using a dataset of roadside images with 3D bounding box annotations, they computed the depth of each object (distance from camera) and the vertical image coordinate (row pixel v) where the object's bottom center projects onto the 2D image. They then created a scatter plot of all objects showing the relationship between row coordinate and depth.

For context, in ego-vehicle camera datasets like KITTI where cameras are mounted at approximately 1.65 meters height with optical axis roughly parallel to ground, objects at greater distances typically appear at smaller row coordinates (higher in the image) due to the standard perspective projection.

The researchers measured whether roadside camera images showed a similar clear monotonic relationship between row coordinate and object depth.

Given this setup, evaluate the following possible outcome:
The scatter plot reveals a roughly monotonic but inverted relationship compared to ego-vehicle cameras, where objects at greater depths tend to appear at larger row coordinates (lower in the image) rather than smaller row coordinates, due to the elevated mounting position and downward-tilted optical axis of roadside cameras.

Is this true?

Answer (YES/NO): YES